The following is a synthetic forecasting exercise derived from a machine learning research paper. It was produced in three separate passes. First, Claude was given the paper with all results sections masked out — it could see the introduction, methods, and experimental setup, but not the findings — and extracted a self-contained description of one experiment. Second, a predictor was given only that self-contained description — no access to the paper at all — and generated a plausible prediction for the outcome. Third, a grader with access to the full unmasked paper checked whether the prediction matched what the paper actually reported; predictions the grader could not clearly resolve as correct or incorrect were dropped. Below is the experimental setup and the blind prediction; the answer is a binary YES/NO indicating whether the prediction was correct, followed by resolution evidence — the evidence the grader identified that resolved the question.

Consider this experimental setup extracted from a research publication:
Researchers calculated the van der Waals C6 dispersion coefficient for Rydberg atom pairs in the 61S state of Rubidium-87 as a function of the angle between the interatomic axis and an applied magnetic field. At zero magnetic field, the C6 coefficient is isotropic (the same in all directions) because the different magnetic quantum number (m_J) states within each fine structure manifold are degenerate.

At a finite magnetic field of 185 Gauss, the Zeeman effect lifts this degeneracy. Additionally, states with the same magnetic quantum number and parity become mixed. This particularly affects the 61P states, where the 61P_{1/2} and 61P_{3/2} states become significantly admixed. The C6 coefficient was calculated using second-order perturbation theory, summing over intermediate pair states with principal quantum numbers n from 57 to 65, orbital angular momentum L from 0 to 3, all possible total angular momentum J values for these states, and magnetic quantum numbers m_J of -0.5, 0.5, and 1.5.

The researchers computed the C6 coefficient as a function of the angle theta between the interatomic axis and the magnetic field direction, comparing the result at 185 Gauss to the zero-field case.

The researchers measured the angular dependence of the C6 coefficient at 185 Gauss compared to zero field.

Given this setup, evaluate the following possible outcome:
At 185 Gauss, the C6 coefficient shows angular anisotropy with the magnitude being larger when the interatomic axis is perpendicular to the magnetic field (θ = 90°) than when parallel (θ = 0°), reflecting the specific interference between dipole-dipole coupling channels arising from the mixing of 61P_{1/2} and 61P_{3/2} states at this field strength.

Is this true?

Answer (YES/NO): YES